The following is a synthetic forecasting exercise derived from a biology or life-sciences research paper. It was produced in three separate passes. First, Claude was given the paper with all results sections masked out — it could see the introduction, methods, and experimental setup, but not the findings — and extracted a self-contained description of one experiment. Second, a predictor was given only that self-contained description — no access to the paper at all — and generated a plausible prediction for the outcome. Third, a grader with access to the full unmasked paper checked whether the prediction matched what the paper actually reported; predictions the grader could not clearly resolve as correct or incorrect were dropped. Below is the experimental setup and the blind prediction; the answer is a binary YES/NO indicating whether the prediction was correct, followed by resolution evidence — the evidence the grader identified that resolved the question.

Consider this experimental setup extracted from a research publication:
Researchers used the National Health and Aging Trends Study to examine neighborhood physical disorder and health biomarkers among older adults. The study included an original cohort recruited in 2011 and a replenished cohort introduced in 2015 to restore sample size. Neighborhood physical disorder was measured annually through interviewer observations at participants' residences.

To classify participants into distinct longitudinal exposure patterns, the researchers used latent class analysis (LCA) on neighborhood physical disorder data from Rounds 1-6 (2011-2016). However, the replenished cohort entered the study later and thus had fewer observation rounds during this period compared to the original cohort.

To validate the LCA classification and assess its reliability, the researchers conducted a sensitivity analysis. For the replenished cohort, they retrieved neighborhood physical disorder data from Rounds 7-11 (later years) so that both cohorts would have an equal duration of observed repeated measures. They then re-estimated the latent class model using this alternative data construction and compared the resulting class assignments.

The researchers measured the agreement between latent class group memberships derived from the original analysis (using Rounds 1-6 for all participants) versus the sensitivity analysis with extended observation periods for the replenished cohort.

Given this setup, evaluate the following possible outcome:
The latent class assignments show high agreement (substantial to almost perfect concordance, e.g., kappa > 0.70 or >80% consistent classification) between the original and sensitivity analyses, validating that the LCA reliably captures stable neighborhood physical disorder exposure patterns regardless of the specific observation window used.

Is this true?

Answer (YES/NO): YES